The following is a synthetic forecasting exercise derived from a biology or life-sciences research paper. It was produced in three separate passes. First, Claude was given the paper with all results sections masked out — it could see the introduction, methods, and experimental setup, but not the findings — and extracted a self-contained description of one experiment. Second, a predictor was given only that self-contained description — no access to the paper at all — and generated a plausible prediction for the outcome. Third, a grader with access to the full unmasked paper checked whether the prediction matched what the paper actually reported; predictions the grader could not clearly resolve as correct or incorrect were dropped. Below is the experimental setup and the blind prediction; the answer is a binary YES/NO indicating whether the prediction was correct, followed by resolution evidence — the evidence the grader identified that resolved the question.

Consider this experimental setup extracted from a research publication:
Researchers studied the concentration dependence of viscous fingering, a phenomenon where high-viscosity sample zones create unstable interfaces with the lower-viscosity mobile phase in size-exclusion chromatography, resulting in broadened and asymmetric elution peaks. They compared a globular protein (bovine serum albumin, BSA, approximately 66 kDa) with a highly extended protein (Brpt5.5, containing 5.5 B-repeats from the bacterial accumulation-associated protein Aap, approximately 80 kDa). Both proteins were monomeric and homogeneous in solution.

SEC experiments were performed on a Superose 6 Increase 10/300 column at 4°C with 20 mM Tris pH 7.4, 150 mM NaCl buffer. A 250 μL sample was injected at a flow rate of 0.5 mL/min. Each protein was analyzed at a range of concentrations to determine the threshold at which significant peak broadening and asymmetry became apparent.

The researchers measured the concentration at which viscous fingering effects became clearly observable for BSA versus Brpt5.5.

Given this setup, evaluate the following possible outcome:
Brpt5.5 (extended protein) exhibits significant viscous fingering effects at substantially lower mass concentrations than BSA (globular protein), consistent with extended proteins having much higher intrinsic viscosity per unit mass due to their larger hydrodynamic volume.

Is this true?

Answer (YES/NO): YES